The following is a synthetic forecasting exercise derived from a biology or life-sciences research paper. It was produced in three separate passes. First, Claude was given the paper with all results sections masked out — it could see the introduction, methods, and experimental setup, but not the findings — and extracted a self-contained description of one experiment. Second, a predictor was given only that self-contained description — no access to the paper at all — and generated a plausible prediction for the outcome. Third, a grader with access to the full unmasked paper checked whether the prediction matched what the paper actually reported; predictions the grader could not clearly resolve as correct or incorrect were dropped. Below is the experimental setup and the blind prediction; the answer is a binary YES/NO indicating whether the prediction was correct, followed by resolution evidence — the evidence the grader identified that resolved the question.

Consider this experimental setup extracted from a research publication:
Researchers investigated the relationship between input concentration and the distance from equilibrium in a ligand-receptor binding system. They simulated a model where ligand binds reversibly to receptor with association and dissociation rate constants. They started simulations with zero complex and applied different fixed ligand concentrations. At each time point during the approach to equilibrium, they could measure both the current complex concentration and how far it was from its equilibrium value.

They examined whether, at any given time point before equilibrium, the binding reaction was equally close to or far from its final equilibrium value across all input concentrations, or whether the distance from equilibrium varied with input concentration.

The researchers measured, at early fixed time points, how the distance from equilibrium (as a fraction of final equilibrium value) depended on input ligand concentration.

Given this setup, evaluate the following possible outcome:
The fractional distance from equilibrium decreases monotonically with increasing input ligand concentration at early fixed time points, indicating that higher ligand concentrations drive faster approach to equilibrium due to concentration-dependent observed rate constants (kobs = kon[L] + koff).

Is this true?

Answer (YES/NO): YES